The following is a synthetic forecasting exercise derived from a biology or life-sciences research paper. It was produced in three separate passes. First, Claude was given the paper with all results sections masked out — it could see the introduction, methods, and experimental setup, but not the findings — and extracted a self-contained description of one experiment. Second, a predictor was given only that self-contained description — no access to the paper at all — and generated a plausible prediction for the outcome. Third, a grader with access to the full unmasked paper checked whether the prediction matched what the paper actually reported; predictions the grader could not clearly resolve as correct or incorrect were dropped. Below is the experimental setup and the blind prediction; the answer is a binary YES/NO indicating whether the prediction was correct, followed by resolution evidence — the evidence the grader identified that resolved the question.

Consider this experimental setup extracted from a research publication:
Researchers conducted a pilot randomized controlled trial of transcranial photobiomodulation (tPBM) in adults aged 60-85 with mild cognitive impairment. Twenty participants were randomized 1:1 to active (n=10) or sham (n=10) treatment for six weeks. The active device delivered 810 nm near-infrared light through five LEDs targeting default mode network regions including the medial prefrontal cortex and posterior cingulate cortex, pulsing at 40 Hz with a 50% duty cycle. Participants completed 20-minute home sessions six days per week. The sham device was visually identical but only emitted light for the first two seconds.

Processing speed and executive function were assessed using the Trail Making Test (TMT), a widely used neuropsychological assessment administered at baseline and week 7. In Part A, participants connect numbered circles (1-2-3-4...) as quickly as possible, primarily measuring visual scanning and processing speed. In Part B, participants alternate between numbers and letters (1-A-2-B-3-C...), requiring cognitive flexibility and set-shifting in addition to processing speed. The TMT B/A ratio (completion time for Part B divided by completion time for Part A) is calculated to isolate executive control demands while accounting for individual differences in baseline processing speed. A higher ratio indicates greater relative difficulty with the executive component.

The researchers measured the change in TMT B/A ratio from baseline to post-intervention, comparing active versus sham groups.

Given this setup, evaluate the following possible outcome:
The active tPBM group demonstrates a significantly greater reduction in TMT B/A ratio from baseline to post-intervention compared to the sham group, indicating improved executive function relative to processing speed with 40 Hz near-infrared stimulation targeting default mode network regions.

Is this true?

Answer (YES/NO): NO